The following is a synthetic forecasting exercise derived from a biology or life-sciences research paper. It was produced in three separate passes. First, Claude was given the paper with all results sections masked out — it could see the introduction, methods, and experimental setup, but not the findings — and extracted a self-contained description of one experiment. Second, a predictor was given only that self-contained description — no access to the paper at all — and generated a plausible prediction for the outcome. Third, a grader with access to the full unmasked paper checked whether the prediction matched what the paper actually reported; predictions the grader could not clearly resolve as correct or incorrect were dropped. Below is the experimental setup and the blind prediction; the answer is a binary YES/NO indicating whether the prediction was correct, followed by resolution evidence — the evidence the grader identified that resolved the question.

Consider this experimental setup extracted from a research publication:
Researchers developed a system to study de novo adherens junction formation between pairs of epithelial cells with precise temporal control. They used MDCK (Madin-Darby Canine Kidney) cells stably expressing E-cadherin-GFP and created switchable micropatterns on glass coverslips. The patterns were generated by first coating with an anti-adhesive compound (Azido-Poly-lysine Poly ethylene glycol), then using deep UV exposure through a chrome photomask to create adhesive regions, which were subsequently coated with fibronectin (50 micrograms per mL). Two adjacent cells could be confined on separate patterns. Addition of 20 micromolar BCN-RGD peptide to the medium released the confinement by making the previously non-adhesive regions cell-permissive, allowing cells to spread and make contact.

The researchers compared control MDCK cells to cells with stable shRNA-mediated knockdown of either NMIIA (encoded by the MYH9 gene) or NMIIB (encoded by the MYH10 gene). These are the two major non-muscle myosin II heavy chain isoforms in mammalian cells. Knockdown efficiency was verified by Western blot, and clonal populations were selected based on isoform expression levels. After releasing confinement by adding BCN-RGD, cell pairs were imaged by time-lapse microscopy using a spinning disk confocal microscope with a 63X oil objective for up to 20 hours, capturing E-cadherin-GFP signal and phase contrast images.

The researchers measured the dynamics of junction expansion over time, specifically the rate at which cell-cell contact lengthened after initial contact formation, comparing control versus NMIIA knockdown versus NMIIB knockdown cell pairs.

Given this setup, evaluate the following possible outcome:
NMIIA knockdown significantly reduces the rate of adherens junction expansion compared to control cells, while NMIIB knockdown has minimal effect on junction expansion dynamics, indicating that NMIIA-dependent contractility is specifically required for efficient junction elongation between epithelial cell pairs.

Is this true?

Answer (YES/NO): YES